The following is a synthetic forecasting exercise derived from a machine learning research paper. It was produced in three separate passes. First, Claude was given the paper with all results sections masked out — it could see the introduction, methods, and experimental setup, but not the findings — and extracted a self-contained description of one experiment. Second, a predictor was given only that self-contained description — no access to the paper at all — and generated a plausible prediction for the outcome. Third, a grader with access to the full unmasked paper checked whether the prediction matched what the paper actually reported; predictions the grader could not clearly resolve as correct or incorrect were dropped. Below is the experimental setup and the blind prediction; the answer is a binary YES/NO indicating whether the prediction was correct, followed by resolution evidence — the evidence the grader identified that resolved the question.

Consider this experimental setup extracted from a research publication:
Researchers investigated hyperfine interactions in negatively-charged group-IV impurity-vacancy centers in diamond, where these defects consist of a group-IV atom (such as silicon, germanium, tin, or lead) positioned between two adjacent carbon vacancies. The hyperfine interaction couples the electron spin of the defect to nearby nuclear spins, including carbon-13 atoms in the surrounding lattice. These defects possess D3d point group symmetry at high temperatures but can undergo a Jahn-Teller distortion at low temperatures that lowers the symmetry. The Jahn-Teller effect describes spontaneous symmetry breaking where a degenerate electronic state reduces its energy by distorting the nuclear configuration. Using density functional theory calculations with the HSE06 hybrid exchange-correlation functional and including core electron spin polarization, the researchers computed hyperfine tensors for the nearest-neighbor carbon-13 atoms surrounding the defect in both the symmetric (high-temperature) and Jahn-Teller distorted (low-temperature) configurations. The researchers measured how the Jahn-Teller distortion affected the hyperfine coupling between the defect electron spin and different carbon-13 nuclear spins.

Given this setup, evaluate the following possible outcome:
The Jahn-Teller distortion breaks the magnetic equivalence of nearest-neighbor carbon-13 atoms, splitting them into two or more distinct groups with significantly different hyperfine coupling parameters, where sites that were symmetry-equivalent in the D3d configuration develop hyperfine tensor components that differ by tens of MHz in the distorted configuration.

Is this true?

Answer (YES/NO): YES